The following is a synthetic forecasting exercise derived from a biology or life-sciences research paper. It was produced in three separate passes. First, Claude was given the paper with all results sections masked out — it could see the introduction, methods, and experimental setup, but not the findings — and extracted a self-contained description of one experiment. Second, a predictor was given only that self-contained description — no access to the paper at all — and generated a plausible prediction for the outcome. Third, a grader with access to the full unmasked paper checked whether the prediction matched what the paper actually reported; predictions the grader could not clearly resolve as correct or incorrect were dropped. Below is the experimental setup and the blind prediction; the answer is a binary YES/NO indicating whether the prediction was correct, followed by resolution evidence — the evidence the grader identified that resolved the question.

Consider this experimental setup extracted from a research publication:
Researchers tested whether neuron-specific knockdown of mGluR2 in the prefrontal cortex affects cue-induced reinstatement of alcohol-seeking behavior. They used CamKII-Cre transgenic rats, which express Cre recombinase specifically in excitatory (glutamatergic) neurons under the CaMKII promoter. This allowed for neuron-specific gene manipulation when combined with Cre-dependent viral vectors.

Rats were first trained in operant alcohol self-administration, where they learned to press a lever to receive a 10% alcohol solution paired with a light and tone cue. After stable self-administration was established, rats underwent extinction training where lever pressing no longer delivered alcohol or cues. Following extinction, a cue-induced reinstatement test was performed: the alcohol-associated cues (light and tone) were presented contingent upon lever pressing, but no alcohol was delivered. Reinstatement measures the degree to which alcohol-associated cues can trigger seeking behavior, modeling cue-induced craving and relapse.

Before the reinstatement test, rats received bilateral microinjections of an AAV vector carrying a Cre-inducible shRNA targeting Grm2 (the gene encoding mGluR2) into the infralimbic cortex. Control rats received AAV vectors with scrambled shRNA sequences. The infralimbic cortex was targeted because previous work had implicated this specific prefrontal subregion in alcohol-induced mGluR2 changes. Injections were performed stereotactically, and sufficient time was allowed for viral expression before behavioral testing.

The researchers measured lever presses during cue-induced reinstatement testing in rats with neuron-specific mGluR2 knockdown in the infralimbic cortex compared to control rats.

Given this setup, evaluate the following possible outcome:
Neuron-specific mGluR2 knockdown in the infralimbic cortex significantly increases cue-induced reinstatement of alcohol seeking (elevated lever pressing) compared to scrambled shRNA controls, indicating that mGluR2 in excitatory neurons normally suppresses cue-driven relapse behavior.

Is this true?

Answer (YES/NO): YES